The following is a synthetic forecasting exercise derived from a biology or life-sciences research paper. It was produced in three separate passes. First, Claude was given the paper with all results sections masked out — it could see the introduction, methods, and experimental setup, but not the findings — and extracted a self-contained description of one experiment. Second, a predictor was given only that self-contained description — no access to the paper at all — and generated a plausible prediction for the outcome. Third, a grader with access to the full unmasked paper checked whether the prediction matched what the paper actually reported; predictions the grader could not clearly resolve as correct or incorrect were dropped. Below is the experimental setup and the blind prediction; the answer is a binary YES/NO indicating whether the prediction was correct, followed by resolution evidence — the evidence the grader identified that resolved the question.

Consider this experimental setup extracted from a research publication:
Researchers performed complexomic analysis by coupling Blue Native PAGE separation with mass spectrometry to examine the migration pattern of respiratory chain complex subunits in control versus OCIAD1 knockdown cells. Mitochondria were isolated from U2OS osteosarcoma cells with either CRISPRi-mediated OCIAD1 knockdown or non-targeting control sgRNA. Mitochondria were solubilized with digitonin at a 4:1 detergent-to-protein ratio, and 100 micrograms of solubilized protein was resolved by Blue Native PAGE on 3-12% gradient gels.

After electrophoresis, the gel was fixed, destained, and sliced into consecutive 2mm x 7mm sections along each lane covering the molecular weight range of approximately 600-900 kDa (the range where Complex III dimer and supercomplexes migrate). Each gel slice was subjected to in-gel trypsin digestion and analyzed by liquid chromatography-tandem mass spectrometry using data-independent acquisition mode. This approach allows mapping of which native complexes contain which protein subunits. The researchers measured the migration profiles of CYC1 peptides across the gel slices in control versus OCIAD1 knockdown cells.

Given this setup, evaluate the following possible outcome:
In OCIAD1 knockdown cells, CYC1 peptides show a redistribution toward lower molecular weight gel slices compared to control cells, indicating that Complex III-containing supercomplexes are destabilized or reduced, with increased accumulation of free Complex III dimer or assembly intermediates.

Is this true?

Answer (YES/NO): NO